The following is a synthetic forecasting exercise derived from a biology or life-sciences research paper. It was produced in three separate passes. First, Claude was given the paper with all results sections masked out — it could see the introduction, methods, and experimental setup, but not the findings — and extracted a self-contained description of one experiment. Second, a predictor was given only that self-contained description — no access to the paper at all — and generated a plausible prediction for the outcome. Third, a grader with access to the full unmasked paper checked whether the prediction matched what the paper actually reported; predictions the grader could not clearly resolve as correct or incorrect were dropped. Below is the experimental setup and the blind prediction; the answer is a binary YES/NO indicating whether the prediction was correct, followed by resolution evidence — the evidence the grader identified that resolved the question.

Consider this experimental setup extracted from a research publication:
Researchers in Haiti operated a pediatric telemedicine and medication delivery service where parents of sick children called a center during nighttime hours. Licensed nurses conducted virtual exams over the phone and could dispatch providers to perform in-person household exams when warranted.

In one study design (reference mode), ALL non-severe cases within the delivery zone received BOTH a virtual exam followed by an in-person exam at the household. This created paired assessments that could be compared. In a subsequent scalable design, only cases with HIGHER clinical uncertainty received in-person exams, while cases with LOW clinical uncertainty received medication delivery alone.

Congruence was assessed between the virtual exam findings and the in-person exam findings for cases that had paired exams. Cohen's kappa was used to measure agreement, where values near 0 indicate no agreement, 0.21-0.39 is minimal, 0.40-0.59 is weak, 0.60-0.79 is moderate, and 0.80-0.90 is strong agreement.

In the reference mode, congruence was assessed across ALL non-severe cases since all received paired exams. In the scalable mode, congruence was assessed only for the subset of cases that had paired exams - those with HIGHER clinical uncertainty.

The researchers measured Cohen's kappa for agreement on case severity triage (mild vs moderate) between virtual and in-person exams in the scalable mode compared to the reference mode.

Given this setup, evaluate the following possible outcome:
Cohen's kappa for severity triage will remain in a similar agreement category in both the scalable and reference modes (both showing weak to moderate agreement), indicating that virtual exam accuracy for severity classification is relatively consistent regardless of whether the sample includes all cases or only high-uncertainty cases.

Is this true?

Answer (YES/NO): NO